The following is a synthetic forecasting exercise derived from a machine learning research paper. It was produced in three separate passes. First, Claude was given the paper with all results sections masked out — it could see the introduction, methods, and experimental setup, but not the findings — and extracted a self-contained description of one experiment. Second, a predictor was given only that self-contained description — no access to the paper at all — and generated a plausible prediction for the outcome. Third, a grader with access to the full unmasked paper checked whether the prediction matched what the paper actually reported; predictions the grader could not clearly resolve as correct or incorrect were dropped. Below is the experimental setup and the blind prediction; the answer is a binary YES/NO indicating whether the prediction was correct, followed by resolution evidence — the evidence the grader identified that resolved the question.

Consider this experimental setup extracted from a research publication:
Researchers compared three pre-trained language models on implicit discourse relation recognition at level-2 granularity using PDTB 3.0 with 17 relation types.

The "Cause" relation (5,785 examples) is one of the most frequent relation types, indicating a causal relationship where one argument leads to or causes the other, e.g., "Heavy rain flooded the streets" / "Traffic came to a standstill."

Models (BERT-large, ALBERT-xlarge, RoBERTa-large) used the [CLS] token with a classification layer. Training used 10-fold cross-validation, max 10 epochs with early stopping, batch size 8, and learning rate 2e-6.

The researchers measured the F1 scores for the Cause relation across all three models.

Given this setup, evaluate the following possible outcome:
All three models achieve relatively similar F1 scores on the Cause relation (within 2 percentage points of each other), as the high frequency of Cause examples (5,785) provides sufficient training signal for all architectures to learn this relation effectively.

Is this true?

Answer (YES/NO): NO